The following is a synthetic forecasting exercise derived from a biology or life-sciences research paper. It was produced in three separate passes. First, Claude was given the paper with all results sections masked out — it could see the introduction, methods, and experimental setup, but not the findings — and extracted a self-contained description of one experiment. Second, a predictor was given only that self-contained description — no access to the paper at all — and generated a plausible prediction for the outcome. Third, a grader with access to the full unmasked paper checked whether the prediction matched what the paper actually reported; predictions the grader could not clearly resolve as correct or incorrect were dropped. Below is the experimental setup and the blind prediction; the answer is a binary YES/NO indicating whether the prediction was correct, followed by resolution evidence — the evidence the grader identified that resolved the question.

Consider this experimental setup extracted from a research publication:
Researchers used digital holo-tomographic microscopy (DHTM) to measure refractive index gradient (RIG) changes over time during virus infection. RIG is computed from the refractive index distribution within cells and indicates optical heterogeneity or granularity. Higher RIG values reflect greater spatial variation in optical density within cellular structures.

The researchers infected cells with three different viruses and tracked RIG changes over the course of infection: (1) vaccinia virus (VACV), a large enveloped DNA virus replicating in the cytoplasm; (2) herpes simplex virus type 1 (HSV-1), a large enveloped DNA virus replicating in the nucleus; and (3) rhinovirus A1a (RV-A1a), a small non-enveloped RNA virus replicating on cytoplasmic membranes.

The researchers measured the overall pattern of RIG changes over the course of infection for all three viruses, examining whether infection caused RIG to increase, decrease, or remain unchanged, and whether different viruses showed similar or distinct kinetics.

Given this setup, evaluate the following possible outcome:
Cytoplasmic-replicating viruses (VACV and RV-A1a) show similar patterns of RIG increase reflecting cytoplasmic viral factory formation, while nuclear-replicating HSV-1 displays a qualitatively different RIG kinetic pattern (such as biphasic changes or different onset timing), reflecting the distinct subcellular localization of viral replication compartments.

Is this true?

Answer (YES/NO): NO